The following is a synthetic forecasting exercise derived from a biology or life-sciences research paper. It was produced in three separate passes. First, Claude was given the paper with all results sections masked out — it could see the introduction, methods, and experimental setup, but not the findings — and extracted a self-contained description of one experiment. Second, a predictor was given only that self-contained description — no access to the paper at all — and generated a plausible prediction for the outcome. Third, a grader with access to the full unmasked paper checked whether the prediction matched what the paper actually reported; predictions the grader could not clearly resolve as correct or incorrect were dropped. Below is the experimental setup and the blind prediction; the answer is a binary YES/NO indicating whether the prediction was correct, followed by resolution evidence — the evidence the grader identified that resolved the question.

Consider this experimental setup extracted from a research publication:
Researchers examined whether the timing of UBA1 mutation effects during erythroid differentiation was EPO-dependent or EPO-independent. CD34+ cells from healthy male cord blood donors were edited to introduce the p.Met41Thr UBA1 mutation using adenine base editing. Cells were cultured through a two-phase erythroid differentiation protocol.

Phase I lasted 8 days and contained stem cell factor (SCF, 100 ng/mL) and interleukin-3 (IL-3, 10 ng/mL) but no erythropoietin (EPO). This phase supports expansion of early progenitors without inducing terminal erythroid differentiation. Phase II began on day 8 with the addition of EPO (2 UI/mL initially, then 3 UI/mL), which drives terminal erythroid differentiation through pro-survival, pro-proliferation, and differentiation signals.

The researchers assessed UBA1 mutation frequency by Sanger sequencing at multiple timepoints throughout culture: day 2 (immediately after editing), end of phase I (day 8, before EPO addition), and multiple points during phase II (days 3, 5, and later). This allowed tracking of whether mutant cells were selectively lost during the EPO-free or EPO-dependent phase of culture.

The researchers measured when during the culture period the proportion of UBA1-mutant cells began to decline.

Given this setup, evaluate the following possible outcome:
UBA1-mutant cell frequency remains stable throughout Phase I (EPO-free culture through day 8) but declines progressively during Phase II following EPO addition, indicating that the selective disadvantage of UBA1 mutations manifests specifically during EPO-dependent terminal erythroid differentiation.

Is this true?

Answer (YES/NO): YES